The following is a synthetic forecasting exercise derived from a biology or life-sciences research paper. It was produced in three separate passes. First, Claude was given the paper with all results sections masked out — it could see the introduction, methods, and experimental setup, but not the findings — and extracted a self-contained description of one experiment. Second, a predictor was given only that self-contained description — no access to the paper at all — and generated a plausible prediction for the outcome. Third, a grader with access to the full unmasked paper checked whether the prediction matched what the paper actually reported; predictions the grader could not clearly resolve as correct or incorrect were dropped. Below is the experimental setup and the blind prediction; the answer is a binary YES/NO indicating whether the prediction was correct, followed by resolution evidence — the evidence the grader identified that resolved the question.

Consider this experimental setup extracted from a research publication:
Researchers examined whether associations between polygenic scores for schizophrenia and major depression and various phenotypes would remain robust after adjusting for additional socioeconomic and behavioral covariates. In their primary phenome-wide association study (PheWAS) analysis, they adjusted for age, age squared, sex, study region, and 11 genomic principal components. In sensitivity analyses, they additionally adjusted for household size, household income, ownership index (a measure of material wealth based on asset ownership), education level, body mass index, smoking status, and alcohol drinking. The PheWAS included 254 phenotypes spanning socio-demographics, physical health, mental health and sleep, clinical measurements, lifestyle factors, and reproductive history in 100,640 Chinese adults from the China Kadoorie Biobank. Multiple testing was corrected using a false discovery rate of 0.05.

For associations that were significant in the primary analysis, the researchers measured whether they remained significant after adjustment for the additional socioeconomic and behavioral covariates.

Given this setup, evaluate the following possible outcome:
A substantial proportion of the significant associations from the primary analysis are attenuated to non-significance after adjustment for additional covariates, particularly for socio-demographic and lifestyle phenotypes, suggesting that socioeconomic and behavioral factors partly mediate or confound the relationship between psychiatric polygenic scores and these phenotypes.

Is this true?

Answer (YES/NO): NO